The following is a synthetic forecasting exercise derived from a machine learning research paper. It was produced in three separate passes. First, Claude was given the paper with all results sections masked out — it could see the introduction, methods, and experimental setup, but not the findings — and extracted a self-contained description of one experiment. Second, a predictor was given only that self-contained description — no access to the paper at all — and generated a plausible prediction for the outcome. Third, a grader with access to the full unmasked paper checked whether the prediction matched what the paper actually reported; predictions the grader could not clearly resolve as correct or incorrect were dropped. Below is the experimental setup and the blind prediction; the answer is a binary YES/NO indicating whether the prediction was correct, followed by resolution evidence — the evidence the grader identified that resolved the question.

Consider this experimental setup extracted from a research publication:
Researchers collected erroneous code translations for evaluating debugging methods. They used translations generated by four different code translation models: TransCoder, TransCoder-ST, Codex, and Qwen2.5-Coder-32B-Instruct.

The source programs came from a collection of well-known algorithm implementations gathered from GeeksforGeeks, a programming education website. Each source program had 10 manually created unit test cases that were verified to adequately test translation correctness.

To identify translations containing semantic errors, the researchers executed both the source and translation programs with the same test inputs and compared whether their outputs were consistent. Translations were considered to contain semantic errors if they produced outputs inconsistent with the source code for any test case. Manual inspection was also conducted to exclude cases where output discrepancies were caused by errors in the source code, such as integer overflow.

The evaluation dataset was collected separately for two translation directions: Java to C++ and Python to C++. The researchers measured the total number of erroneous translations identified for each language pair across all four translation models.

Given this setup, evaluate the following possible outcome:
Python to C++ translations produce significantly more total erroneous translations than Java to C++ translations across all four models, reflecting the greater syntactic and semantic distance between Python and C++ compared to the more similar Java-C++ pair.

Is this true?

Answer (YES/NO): YES